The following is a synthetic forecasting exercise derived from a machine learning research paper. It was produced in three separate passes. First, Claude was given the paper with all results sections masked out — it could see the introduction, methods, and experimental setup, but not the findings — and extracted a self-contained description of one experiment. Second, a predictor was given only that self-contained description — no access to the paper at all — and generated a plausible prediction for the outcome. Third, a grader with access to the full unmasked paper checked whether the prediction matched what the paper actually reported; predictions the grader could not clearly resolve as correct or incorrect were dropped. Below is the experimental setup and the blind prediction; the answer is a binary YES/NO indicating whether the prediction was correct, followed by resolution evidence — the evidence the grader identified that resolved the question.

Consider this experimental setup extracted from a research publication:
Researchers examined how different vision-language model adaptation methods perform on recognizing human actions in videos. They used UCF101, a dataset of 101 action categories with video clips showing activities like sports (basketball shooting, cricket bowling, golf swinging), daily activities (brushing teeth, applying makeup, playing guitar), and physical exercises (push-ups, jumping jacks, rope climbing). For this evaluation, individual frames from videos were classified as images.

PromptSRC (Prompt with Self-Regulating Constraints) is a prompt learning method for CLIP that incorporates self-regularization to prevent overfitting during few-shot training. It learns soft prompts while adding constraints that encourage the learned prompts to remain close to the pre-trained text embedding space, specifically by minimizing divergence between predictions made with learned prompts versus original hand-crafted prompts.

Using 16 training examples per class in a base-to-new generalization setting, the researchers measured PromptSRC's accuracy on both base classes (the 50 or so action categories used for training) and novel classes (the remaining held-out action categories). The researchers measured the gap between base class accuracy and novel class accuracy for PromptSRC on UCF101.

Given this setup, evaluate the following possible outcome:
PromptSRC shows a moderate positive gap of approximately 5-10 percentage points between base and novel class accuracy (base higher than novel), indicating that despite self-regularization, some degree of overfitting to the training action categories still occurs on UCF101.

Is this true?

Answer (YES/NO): YES